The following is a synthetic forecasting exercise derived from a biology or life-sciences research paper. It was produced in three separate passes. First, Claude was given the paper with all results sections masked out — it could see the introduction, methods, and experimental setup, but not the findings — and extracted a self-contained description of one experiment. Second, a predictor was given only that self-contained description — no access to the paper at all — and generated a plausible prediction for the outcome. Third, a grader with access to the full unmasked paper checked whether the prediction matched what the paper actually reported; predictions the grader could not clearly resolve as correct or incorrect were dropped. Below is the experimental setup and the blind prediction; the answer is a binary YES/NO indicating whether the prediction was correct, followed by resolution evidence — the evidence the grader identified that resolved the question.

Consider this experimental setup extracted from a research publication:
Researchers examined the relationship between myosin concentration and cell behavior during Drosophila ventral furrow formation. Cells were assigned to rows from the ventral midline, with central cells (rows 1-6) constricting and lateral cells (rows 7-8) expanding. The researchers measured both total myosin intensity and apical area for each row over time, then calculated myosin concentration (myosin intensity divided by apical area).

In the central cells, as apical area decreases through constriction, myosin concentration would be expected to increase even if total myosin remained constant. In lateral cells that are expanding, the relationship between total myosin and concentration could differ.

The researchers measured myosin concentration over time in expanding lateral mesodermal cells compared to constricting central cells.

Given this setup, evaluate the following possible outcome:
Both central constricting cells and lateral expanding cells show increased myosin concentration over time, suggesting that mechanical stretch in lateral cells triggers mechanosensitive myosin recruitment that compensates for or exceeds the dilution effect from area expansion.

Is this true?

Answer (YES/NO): YES